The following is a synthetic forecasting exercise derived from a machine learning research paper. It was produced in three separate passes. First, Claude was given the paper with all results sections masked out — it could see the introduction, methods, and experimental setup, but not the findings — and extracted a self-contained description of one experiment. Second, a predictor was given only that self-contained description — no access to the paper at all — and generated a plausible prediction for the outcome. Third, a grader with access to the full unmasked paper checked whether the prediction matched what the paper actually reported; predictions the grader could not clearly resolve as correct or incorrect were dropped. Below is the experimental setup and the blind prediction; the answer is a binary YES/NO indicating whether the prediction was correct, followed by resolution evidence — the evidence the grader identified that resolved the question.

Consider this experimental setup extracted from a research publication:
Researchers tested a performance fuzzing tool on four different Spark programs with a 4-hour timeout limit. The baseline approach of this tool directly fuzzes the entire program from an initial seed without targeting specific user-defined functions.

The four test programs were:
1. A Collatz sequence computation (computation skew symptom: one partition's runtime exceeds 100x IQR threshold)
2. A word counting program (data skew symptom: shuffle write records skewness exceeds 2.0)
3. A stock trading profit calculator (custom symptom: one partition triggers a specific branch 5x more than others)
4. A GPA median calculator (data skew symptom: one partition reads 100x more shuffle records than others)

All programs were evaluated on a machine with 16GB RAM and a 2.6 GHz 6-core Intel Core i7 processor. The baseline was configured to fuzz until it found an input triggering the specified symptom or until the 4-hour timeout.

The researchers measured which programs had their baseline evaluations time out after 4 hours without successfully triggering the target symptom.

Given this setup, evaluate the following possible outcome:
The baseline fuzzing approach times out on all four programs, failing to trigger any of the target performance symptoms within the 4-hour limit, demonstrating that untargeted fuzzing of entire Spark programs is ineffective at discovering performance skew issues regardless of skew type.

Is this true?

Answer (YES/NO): NO